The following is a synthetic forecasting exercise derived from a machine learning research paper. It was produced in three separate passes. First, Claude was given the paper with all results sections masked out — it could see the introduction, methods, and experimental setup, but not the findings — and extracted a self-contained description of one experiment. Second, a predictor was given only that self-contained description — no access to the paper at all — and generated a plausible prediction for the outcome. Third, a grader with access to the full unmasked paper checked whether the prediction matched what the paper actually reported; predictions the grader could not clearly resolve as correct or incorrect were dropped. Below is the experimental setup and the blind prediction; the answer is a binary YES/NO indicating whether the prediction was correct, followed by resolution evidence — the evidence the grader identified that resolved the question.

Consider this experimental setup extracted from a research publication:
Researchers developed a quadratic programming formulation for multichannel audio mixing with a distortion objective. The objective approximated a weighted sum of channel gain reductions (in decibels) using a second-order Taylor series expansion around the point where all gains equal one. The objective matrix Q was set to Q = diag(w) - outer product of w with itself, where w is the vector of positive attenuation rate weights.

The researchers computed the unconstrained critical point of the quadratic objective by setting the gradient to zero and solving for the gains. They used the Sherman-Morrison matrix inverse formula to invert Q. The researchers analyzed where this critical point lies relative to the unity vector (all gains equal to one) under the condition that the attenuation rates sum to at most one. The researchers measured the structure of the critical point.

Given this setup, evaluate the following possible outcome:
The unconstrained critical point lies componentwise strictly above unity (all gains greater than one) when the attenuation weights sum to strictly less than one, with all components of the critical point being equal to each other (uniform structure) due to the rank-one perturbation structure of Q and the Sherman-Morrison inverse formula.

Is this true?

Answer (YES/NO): YES